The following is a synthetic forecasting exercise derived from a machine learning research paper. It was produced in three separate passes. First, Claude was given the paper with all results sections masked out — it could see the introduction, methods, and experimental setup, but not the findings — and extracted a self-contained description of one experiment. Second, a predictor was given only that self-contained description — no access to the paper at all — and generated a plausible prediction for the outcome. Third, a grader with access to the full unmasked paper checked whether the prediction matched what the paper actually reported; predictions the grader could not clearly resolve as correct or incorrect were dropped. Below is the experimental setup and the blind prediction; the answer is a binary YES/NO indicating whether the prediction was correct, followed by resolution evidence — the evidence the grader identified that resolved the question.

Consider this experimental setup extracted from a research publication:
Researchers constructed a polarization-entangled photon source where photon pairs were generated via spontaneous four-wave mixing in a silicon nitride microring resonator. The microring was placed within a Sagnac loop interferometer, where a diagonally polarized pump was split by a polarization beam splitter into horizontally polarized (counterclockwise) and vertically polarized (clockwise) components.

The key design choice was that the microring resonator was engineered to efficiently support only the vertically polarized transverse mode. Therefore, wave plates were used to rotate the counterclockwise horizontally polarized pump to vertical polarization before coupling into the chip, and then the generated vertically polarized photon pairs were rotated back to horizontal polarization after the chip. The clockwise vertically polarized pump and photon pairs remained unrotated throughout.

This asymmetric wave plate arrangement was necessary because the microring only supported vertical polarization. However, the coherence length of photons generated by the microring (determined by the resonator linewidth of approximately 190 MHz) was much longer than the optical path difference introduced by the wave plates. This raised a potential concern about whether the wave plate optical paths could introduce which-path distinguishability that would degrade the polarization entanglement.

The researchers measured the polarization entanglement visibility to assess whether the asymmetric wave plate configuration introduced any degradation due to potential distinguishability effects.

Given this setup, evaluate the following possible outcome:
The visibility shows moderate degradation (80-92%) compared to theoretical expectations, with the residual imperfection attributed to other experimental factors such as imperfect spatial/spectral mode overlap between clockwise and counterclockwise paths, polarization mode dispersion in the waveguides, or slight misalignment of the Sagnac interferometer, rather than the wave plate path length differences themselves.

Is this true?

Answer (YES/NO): NO